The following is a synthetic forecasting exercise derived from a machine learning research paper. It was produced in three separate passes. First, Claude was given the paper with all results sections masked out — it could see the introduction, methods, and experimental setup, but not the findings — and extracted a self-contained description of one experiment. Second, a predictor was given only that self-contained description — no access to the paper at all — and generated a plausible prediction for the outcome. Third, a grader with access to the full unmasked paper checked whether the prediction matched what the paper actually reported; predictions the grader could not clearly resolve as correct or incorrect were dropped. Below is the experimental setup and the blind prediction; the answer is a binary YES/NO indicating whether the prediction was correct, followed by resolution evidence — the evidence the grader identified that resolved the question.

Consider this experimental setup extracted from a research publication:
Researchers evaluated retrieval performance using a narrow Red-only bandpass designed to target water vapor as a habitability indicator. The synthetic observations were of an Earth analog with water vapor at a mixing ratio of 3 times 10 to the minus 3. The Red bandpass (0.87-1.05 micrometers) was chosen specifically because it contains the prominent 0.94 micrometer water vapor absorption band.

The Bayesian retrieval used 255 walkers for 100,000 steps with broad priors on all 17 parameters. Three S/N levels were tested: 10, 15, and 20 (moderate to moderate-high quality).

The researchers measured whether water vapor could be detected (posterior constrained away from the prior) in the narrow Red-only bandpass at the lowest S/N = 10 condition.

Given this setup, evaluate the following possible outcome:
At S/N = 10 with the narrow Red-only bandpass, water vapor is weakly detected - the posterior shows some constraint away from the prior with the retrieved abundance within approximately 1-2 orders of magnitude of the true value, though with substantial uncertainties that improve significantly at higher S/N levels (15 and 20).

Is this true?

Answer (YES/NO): NO